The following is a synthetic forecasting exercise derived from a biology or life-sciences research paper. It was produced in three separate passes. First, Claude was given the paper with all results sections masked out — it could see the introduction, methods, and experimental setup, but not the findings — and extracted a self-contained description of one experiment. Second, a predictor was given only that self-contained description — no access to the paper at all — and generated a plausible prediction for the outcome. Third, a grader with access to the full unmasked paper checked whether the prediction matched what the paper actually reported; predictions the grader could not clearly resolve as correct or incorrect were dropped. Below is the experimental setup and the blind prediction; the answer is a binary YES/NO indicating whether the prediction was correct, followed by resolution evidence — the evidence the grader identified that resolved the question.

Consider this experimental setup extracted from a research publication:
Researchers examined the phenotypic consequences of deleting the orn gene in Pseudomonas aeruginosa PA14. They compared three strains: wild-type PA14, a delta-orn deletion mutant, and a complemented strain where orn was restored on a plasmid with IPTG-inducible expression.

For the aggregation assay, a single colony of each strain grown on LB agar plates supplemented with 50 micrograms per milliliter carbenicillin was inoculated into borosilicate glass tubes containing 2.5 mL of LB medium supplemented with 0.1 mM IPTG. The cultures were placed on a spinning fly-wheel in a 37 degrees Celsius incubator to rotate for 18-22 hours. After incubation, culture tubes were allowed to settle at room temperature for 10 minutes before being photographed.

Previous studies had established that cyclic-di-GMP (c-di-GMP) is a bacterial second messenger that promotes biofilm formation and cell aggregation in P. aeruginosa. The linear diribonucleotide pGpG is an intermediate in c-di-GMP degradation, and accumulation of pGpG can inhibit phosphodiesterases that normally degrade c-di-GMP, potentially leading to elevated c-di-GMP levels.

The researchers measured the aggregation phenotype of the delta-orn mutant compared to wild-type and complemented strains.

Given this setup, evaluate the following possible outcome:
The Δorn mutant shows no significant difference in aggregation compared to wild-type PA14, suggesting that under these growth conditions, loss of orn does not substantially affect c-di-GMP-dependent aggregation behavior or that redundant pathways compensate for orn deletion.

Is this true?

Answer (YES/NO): NO